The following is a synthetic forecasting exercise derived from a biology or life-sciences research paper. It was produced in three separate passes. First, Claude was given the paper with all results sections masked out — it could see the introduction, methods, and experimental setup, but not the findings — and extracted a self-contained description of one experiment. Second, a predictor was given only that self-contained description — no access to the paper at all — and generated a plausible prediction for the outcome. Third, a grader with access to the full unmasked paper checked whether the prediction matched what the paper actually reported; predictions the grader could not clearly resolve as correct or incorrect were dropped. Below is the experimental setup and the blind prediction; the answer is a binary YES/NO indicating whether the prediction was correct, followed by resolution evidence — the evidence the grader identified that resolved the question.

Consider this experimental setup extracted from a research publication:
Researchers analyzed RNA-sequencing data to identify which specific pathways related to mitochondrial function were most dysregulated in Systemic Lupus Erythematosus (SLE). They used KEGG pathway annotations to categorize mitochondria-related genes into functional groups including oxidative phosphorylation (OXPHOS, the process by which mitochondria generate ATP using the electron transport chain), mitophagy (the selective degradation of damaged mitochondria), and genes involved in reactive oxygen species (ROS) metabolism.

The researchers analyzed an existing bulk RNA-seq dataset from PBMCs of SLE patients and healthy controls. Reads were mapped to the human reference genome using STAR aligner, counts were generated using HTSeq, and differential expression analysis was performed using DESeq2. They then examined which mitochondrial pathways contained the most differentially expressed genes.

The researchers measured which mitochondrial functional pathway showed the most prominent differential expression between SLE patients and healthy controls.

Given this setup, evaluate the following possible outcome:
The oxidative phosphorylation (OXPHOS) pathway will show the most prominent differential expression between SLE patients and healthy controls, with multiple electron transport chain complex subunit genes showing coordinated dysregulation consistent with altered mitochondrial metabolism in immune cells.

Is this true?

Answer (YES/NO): YES